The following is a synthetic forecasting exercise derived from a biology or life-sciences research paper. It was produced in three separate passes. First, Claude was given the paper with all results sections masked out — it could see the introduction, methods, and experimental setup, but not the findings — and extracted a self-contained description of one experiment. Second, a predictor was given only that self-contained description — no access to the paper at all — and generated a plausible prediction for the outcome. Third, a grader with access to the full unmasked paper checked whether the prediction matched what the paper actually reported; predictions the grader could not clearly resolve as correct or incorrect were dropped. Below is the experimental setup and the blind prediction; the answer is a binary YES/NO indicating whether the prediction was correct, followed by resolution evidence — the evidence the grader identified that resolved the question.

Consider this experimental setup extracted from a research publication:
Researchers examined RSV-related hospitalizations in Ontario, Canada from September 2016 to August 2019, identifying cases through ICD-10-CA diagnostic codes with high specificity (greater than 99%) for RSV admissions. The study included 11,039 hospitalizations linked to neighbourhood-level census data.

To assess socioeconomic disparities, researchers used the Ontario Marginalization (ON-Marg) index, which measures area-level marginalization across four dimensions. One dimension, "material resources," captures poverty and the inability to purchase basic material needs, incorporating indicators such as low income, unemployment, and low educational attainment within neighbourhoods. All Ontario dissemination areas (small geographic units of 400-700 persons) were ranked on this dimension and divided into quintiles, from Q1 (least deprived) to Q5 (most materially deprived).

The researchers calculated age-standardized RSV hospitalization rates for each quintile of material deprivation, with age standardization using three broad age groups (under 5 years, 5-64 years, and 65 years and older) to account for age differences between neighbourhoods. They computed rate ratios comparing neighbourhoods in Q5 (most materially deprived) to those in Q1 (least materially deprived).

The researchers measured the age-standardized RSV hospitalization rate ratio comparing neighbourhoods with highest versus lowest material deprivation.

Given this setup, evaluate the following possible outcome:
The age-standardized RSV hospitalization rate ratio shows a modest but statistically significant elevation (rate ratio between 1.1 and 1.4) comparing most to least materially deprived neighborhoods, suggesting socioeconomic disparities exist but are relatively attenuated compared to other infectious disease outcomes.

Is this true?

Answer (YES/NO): YES